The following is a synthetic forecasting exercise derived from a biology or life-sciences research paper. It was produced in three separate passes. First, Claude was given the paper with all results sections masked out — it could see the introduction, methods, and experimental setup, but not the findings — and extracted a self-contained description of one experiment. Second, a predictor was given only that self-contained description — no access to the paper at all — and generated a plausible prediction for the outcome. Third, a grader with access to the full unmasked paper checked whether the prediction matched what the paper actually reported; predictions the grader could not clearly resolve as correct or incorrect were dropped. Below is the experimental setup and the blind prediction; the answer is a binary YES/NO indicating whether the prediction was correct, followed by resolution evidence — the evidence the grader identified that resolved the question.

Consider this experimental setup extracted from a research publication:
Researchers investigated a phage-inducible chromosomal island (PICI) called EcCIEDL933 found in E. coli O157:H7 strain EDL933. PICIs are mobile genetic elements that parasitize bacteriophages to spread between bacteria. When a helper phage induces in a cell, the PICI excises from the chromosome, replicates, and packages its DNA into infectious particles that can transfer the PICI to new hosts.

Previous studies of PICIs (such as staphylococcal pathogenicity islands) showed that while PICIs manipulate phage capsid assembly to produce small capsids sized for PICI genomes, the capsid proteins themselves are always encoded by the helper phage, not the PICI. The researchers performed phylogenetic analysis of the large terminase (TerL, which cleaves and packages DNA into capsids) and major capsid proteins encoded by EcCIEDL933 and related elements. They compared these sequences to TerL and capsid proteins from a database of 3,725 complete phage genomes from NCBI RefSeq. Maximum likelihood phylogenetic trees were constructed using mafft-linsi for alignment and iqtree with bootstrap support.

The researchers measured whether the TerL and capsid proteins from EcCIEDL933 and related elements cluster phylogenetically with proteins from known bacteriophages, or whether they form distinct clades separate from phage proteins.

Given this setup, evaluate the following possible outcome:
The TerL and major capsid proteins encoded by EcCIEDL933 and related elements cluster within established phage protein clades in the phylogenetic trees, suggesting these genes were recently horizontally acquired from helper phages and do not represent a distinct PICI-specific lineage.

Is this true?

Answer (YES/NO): NO